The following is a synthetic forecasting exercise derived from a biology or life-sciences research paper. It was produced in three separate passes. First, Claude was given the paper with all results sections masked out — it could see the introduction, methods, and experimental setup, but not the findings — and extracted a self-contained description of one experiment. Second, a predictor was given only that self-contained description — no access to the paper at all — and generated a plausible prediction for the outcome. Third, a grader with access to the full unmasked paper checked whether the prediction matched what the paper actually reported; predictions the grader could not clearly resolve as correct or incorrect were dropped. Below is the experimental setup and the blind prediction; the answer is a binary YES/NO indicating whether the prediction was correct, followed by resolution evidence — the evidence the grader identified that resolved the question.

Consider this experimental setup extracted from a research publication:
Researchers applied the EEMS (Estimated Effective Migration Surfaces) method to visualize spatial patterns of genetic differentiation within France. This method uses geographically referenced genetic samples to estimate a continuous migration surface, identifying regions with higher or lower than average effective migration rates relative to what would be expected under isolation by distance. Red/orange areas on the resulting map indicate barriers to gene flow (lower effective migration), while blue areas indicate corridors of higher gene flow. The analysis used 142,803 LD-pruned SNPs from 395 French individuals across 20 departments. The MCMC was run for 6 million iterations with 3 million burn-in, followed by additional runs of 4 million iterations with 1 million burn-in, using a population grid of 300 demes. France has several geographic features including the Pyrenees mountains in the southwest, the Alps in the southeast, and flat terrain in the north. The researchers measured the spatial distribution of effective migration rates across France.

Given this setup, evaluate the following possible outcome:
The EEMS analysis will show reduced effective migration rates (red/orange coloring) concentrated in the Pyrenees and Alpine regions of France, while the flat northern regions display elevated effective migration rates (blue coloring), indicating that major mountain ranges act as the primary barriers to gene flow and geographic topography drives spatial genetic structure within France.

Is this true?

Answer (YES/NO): NO